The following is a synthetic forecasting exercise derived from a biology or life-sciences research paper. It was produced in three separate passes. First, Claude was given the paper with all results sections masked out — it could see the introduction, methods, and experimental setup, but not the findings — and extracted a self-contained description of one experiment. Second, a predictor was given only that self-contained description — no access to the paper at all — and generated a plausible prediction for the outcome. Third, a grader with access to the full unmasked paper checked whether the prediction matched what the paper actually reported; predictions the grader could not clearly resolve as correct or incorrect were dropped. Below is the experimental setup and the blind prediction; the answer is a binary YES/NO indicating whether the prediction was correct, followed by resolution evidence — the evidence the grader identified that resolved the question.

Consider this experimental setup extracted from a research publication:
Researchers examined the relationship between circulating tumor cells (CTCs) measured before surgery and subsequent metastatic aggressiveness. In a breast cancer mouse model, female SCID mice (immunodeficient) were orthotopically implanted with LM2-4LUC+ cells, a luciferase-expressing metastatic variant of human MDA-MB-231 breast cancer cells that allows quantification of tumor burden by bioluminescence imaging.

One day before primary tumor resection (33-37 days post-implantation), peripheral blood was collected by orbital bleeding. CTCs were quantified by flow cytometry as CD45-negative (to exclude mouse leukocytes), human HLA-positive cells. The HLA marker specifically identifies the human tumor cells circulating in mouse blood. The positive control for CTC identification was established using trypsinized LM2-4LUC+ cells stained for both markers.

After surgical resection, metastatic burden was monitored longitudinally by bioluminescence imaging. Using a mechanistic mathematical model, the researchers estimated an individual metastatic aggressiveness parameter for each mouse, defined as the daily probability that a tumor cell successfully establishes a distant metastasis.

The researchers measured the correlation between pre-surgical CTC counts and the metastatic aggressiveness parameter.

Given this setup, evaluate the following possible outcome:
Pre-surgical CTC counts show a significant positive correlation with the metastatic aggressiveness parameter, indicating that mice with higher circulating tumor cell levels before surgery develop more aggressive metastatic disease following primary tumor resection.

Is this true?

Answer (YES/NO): NO